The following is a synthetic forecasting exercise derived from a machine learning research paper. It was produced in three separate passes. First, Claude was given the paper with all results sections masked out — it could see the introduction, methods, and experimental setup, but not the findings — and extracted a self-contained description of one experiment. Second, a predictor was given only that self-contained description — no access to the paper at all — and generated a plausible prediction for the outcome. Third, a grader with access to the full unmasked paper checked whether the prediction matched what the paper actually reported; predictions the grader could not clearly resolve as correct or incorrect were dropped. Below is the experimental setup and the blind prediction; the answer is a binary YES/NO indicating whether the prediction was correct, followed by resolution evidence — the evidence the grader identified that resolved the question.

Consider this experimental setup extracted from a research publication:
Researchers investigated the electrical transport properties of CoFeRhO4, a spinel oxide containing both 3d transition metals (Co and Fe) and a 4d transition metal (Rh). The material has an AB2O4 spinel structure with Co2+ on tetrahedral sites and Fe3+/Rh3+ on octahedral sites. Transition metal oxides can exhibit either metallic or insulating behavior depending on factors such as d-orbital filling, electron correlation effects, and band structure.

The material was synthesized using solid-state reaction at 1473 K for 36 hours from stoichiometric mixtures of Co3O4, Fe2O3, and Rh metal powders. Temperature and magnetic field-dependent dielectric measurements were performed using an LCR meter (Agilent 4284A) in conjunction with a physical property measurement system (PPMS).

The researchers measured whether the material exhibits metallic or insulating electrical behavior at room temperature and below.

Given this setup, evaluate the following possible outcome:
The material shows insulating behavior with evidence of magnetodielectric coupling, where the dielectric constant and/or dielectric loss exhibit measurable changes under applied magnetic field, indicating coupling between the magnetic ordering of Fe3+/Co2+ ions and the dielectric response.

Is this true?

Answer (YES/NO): YES